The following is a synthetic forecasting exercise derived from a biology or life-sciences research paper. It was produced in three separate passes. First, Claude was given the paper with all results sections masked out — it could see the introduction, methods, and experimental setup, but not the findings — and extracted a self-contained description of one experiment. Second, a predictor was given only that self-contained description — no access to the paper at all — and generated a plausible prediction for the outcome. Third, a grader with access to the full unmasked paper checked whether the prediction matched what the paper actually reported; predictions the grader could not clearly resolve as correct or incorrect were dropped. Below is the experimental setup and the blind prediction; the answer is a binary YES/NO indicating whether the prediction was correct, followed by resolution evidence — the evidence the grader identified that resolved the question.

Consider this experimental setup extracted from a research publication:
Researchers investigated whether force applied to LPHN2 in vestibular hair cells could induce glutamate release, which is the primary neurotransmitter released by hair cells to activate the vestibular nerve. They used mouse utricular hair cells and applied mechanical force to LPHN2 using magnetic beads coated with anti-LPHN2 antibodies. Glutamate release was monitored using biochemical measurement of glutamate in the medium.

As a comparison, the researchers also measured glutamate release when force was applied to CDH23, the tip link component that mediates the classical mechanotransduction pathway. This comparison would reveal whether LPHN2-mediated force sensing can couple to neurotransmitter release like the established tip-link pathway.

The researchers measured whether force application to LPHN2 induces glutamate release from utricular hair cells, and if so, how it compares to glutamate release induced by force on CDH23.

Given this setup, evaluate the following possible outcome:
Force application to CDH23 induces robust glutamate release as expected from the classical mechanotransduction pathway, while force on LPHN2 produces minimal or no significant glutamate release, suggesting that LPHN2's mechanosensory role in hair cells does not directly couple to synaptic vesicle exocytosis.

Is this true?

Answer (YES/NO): NO